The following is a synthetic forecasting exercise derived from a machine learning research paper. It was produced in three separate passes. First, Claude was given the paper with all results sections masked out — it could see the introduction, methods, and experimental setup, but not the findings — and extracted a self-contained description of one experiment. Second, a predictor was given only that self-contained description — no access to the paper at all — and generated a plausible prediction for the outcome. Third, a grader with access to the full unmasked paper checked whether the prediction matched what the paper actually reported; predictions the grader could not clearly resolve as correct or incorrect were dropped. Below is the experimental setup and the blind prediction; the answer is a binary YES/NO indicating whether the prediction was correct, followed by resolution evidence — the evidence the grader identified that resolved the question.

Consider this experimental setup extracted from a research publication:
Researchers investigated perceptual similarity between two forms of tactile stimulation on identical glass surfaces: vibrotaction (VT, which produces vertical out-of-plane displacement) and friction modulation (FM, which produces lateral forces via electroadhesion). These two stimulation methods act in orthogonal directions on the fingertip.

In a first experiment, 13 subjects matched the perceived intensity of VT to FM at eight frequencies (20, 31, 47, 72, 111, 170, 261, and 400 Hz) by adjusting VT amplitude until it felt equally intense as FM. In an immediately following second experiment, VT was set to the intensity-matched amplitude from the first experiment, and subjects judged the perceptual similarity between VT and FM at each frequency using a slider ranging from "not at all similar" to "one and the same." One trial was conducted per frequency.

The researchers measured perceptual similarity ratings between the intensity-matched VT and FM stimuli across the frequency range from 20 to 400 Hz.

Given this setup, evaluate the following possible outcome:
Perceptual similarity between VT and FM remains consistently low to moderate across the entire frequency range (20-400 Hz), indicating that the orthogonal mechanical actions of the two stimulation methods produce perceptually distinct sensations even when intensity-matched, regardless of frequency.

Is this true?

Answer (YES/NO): NO